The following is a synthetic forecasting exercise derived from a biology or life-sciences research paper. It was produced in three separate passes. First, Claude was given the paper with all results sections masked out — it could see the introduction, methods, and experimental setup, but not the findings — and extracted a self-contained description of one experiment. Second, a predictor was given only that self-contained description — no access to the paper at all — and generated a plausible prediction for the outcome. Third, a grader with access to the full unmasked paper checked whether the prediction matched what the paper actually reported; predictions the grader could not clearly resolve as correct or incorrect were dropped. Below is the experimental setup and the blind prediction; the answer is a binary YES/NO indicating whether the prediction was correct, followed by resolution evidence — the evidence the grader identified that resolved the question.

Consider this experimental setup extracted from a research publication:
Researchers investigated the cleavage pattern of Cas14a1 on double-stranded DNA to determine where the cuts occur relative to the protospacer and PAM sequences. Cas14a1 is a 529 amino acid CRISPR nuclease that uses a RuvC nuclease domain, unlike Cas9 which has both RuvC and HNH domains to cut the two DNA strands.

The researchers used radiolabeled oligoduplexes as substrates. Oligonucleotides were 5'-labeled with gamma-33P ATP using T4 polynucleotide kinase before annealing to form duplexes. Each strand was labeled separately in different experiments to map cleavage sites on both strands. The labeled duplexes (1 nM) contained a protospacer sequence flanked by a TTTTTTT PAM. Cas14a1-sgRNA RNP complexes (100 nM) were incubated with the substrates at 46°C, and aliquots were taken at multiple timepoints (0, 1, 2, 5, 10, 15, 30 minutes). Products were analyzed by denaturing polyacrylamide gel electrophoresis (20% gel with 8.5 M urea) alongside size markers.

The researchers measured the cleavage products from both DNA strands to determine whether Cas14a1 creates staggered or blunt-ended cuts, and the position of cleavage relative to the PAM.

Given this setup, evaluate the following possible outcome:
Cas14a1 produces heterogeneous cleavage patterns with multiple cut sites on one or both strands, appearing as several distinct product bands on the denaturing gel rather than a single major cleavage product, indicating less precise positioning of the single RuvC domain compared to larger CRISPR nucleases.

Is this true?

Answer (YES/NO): YES